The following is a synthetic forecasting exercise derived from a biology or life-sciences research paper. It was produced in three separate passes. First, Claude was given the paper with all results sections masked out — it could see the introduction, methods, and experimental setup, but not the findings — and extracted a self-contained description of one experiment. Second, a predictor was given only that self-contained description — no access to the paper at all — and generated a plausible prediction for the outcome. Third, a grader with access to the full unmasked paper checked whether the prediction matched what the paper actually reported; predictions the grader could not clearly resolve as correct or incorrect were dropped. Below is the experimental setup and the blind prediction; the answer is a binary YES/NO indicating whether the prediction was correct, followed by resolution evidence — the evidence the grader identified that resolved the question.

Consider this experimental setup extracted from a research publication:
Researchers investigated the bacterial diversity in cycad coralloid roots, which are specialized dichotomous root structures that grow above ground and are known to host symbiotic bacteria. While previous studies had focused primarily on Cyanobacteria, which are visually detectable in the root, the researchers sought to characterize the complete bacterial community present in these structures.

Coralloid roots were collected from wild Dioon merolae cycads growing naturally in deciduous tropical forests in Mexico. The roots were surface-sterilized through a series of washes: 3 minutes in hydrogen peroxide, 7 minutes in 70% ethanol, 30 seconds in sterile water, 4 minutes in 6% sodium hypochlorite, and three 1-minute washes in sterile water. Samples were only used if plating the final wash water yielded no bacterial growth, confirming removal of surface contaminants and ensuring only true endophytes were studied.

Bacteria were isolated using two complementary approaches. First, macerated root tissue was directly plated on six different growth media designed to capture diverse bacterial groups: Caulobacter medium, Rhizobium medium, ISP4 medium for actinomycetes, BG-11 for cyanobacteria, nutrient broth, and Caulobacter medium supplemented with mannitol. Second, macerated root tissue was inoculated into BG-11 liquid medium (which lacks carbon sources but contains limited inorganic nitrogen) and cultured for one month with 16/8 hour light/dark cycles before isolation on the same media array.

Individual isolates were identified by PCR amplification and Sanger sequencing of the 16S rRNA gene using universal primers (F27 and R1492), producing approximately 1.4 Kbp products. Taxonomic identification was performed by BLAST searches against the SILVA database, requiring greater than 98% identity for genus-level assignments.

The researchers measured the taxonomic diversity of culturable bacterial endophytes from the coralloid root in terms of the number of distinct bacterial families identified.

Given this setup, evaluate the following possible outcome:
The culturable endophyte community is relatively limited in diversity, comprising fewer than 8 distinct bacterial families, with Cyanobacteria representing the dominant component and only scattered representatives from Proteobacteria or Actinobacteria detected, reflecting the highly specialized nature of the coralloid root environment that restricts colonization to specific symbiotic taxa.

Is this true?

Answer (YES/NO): NO